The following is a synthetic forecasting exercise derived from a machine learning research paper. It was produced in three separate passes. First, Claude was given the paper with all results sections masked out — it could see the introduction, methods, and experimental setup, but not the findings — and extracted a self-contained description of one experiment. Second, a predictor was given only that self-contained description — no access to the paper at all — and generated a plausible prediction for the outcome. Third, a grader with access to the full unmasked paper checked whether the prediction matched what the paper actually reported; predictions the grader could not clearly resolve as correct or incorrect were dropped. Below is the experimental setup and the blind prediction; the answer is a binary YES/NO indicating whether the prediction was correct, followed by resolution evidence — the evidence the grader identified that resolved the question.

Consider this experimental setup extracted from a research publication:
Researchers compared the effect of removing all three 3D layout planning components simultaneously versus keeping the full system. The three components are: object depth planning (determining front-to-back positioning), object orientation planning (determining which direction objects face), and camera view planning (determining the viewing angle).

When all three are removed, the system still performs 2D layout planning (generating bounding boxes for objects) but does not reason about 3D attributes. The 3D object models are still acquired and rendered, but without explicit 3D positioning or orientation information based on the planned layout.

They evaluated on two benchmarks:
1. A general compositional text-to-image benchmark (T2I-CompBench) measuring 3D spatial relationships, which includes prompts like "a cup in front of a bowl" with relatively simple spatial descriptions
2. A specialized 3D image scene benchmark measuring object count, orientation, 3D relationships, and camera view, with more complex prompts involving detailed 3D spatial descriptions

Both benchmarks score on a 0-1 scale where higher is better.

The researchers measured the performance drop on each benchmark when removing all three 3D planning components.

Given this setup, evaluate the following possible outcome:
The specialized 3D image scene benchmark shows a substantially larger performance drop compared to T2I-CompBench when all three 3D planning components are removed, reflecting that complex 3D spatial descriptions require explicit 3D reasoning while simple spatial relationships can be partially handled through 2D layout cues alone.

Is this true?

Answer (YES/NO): YES